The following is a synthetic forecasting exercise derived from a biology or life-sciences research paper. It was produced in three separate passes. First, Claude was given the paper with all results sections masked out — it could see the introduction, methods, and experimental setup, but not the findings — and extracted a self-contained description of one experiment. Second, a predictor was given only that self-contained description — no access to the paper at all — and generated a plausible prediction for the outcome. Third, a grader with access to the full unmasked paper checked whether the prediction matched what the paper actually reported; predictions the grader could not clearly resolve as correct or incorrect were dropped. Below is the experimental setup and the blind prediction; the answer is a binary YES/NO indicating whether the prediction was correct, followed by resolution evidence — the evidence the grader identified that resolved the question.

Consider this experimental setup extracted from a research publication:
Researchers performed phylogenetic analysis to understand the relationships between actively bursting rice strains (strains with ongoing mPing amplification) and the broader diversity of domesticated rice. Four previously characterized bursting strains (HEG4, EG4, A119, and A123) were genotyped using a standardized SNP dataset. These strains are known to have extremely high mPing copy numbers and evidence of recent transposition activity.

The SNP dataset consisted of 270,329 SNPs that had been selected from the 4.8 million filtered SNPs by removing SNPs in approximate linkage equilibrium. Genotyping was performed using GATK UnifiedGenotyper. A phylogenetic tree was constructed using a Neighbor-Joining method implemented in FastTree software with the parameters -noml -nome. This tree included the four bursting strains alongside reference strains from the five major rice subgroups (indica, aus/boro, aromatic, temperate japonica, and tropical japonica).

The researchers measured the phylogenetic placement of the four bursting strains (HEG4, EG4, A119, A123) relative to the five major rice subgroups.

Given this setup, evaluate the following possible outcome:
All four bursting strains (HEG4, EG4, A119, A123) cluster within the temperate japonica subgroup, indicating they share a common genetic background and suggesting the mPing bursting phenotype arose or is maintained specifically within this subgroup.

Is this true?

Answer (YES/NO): YES